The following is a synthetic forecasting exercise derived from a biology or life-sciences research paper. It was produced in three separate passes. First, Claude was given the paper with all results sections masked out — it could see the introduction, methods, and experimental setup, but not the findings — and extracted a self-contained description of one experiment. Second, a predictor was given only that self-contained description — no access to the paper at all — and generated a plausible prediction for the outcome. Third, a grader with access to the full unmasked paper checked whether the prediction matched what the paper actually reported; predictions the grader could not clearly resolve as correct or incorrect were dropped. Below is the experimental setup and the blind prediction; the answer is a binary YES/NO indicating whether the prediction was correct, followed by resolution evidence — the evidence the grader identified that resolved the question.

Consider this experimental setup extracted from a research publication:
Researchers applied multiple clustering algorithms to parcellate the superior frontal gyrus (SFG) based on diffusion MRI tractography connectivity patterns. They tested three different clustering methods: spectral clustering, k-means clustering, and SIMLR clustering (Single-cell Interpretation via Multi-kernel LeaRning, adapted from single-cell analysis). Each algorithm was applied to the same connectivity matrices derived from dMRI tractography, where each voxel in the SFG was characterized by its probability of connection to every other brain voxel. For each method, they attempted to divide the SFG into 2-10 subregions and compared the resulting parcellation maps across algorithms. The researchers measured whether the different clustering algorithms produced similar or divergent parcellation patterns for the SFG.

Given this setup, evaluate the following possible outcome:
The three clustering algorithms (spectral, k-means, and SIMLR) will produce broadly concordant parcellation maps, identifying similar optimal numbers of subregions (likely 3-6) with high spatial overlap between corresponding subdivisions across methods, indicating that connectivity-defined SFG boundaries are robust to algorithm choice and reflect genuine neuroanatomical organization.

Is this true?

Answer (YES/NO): YES